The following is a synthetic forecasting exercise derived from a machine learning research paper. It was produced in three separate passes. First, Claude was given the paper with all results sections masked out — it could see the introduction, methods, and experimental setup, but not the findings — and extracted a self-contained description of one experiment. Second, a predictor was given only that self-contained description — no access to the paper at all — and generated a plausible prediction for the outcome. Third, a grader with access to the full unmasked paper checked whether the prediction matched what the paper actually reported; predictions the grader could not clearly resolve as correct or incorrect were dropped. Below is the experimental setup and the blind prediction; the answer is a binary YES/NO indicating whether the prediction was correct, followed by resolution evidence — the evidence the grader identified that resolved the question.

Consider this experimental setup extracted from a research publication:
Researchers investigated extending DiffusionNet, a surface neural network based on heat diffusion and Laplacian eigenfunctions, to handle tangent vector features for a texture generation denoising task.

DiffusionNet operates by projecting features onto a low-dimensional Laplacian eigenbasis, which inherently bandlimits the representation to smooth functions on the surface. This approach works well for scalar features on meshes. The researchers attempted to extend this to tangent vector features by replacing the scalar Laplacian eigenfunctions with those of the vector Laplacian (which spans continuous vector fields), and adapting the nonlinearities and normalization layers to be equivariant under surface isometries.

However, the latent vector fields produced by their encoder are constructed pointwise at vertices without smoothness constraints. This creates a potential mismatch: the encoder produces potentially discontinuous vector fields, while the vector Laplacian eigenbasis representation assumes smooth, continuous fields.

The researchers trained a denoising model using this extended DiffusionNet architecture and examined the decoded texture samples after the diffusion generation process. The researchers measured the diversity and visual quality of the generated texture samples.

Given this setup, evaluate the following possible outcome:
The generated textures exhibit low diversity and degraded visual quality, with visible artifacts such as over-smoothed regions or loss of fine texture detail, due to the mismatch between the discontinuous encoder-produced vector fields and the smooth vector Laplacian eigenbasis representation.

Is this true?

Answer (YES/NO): NO